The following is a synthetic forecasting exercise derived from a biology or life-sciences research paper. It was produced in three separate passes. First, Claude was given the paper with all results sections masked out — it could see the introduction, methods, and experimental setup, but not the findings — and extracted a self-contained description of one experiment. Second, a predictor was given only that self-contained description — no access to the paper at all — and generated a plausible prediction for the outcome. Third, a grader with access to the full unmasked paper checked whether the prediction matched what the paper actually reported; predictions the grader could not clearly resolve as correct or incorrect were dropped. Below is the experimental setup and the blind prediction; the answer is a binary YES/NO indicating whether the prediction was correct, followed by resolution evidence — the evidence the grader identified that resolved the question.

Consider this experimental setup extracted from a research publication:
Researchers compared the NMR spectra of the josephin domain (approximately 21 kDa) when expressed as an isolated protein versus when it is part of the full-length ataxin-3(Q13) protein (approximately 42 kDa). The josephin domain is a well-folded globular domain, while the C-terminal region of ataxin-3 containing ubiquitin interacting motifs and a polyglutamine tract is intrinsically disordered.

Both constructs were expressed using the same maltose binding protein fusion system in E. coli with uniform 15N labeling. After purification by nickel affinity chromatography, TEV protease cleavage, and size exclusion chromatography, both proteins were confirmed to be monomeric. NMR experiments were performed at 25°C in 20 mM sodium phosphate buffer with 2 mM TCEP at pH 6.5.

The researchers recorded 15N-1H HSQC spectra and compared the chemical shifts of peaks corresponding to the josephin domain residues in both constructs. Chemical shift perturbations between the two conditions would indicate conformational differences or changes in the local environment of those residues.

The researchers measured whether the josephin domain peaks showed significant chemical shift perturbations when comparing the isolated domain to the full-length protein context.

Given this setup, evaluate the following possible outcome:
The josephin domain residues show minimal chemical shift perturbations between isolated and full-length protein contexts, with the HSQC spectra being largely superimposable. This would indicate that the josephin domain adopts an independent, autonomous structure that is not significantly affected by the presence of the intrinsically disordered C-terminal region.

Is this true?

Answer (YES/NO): YES